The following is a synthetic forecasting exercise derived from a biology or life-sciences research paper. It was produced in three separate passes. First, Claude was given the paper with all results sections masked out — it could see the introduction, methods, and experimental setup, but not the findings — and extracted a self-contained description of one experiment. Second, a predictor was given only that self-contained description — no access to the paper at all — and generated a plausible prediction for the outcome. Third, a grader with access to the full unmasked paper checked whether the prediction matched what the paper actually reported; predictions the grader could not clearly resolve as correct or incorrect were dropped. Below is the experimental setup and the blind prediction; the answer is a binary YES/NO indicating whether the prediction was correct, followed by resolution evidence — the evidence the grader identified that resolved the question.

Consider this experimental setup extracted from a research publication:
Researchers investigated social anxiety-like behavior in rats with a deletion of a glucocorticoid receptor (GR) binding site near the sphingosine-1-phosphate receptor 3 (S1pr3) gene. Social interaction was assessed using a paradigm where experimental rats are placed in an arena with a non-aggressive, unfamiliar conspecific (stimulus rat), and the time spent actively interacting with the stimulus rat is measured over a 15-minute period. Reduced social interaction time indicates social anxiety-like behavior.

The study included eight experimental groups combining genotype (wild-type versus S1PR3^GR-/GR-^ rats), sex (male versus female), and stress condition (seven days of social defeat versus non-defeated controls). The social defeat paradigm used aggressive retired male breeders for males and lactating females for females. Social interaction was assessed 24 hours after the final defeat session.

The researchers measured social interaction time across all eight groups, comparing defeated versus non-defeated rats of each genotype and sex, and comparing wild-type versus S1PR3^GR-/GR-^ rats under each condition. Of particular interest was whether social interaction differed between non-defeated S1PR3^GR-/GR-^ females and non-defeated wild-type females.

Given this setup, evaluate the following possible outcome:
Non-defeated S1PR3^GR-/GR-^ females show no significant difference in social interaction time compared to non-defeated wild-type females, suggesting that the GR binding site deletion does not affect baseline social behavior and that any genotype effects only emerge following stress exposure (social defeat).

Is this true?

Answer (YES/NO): NO